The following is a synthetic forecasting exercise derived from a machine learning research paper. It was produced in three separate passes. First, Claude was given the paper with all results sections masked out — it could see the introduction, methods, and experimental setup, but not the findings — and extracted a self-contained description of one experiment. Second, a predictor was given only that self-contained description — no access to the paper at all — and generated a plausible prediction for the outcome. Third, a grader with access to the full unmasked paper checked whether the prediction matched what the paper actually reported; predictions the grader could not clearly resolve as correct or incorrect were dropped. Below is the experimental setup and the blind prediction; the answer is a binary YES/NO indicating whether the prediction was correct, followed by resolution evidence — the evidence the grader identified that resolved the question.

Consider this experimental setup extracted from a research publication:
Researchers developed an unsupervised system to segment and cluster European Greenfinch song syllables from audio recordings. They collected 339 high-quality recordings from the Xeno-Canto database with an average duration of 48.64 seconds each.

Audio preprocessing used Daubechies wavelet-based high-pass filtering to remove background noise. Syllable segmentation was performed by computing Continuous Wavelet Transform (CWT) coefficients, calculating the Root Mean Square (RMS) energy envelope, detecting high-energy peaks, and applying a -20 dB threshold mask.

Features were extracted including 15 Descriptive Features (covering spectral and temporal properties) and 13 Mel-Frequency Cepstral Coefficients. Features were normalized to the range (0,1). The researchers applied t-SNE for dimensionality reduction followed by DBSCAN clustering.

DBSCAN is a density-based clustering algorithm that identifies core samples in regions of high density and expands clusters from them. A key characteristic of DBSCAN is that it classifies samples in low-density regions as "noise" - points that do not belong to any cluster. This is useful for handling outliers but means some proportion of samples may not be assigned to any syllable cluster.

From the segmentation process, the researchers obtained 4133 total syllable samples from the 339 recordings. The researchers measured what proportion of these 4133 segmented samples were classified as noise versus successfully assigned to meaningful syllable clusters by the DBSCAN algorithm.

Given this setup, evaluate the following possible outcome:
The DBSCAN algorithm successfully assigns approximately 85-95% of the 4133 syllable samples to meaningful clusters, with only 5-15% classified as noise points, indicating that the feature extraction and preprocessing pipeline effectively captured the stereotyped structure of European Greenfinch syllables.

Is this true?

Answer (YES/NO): NO